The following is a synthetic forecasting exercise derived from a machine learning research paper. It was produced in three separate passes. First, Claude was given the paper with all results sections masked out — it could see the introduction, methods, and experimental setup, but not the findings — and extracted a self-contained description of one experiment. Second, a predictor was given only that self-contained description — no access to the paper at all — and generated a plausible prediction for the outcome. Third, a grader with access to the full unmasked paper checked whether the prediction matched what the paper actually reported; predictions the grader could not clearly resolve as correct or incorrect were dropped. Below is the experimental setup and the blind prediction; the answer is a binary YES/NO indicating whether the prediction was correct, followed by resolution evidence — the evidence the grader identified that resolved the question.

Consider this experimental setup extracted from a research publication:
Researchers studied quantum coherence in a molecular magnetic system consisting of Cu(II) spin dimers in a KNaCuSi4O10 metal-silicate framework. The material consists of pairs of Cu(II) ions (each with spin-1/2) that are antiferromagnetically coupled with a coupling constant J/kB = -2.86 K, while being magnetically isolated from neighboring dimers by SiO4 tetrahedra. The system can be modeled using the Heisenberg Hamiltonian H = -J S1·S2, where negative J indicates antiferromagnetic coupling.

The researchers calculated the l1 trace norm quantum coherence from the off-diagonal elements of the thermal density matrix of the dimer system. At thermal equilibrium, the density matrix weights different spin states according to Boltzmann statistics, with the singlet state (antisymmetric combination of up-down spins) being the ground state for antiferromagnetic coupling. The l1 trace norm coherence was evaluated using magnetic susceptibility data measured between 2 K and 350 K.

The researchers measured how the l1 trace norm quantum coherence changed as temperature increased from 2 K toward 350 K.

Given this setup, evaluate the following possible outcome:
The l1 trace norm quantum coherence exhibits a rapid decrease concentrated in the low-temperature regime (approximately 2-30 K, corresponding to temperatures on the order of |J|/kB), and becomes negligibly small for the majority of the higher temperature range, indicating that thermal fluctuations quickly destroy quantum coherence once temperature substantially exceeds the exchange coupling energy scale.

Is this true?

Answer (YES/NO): YES